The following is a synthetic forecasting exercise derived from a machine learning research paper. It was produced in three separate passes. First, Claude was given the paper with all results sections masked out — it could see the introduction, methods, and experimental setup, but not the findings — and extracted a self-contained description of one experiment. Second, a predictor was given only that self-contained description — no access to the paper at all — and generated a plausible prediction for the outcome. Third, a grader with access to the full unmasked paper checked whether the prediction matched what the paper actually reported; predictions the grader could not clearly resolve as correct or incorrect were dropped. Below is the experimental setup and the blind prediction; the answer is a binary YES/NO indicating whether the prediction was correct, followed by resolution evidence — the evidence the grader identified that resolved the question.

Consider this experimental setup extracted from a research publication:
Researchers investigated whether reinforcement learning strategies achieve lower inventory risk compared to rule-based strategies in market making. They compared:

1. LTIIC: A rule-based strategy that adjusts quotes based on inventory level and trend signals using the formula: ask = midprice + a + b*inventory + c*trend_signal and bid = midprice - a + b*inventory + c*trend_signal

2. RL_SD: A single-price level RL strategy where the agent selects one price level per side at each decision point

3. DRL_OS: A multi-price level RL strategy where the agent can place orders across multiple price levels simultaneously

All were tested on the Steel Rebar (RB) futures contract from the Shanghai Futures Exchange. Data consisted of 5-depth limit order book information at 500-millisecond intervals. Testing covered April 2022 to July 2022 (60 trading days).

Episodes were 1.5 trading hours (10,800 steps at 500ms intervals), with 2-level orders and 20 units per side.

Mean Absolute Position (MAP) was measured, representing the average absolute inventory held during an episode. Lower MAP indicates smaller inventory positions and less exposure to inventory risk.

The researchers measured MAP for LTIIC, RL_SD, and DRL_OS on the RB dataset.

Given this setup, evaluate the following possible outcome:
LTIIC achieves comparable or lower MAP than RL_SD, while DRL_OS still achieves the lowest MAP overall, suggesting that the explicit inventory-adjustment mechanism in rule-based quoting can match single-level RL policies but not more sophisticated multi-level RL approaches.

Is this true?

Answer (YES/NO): NO